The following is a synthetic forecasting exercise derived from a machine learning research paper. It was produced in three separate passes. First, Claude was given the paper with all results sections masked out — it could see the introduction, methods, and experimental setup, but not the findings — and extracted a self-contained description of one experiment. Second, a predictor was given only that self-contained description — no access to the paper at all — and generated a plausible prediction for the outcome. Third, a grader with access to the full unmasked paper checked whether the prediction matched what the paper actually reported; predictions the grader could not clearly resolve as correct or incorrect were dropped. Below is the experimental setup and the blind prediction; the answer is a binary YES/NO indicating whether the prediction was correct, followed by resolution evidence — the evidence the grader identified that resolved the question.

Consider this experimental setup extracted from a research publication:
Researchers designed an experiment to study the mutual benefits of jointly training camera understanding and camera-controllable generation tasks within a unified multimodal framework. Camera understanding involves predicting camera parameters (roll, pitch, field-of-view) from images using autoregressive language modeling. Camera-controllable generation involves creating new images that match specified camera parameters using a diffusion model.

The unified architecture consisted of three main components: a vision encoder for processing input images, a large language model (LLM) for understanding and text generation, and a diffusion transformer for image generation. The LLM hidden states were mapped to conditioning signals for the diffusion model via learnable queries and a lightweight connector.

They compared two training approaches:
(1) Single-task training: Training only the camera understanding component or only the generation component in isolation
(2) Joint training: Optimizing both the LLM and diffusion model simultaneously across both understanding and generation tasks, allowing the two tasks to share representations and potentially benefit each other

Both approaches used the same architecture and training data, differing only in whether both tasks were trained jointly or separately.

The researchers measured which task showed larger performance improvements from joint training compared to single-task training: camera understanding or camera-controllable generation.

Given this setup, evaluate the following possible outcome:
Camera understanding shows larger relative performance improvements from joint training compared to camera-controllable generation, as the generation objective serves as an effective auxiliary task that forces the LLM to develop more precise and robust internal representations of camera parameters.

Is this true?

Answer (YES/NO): YES